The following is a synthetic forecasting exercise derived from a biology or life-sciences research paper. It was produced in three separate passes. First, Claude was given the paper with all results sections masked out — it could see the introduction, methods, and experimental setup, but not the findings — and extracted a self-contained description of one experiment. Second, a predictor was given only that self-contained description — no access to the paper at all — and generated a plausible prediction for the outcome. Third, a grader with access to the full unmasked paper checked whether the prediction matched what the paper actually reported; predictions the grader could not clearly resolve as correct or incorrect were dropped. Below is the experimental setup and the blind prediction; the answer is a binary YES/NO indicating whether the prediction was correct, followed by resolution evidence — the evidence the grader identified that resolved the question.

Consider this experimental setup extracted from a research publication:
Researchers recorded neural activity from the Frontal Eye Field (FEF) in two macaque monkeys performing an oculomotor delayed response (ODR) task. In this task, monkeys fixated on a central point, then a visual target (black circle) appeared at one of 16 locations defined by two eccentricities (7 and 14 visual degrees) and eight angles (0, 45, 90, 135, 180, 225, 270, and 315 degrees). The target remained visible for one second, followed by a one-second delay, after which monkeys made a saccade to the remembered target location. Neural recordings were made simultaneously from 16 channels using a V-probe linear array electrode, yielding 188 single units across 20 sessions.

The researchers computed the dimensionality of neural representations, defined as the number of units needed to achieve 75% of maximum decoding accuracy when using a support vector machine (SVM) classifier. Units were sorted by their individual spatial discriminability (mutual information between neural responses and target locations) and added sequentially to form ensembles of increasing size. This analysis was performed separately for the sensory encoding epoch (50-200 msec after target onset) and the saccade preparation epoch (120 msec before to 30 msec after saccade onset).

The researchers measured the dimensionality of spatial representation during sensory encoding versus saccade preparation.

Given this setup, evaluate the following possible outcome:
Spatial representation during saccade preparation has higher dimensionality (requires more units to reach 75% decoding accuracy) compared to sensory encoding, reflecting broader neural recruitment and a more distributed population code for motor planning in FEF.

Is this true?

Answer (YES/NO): NO